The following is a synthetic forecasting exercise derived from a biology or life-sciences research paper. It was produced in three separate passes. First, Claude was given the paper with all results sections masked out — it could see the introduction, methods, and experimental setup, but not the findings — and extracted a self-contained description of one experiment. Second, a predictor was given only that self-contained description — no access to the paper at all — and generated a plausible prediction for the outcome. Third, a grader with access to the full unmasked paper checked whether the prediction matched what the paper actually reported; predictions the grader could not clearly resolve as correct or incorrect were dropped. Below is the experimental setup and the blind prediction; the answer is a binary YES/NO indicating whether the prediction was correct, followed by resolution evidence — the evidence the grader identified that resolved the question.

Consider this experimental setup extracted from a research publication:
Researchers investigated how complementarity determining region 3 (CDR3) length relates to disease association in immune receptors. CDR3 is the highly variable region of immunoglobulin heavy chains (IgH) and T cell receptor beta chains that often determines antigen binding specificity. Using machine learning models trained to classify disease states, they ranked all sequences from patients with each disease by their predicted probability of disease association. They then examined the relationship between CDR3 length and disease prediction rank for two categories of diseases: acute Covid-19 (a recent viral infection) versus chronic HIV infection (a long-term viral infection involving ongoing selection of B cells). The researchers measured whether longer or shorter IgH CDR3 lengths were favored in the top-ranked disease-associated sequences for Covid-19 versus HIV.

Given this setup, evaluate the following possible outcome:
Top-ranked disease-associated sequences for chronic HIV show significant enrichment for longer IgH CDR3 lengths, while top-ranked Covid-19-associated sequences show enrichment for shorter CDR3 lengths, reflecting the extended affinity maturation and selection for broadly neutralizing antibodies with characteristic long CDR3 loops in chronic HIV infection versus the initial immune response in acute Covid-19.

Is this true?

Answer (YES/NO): NO